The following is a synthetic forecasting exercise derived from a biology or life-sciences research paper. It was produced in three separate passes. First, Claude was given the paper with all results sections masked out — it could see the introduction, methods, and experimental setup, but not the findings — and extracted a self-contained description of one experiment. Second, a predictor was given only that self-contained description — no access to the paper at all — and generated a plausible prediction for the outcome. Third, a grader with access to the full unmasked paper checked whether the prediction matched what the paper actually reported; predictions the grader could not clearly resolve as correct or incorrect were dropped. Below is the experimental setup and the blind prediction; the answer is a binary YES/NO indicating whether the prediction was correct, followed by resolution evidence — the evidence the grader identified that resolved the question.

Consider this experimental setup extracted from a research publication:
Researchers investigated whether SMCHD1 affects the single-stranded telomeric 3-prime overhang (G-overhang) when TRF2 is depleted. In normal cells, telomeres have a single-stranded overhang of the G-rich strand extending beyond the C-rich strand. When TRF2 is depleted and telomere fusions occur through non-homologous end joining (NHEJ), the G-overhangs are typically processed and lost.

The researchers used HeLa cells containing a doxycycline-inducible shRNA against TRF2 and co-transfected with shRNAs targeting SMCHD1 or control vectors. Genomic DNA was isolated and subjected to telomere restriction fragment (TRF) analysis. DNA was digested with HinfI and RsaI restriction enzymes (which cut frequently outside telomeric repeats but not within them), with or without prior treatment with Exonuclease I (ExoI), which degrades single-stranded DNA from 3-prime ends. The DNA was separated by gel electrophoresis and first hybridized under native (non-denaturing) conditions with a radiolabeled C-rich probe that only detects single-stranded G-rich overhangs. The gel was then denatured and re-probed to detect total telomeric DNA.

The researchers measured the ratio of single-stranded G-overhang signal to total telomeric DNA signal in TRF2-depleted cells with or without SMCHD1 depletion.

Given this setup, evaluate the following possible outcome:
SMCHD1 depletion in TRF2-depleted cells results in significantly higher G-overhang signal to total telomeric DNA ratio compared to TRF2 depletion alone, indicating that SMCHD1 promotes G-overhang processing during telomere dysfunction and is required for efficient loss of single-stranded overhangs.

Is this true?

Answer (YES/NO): YES